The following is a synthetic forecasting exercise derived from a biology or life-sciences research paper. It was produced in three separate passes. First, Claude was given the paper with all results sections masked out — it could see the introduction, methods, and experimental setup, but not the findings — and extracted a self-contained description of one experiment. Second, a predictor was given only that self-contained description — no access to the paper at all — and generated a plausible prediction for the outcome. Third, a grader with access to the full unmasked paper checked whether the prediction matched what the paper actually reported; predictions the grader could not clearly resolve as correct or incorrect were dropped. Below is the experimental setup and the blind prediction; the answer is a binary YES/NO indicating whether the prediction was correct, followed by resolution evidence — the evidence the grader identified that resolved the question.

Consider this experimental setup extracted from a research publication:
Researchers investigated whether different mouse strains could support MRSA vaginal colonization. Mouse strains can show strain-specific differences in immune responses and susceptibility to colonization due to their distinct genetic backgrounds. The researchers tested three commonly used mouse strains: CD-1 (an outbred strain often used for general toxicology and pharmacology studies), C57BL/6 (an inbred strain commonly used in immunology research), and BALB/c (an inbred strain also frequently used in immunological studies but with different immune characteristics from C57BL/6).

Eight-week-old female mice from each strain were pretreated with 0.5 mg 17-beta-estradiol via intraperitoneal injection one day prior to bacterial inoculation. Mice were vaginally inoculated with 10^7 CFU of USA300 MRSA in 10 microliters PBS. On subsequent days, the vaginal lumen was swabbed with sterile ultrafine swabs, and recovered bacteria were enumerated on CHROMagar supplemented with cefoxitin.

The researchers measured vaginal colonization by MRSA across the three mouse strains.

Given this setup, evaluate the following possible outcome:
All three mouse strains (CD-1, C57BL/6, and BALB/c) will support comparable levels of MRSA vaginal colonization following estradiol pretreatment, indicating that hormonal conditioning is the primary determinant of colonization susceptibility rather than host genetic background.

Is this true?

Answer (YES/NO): NO